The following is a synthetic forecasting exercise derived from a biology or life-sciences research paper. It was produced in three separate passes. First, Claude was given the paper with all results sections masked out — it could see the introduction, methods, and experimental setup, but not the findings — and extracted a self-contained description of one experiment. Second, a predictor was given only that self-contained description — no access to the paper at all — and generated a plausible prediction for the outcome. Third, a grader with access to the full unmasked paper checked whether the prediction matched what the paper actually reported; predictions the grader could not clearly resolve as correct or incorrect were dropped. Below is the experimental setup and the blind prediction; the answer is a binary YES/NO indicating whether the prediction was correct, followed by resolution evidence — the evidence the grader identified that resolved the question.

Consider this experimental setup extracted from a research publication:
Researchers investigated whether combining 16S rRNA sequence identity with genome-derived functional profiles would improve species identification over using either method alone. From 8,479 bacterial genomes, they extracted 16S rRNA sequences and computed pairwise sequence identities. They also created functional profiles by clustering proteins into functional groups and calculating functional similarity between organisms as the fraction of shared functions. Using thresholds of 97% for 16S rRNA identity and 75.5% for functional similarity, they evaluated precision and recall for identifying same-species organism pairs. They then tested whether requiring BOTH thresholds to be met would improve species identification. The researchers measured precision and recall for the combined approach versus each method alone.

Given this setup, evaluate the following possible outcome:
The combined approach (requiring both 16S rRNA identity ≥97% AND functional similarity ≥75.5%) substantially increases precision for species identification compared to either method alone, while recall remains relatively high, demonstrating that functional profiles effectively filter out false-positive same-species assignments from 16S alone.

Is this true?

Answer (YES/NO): YES